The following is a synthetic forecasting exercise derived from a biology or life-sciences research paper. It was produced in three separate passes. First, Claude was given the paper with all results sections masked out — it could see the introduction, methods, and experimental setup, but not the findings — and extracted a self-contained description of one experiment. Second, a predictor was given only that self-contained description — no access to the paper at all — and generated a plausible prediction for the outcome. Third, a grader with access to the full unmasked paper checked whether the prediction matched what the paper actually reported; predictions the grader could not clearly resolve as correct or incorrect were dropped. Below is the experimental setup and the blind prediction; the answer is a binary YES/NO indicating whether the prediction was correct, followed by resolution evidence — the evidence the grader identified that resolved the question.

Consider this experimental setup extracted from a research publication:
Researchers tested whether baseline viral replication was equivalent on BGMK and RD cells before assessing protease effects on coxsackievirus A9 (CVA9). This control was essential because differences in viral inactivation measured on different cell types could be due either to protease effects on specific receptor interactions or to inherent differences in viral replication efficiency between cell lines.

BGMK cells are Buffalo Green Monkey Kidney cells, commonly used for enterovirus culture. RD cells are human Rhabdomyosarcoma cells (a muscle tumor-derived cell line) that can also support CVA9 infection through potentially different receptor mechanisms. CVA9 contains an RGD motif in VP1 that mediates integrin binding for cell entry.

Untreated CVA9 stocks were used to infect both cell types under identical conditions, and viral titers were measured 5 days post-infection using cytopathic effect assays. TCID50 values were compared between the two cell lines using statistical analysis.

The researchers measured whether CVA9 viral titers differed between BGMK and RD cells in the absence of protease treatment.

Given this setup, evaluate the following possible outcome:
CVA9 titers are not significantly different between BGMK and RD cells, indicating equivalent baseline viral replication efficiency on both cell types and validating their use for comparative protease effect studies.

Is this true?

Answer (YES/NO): YES